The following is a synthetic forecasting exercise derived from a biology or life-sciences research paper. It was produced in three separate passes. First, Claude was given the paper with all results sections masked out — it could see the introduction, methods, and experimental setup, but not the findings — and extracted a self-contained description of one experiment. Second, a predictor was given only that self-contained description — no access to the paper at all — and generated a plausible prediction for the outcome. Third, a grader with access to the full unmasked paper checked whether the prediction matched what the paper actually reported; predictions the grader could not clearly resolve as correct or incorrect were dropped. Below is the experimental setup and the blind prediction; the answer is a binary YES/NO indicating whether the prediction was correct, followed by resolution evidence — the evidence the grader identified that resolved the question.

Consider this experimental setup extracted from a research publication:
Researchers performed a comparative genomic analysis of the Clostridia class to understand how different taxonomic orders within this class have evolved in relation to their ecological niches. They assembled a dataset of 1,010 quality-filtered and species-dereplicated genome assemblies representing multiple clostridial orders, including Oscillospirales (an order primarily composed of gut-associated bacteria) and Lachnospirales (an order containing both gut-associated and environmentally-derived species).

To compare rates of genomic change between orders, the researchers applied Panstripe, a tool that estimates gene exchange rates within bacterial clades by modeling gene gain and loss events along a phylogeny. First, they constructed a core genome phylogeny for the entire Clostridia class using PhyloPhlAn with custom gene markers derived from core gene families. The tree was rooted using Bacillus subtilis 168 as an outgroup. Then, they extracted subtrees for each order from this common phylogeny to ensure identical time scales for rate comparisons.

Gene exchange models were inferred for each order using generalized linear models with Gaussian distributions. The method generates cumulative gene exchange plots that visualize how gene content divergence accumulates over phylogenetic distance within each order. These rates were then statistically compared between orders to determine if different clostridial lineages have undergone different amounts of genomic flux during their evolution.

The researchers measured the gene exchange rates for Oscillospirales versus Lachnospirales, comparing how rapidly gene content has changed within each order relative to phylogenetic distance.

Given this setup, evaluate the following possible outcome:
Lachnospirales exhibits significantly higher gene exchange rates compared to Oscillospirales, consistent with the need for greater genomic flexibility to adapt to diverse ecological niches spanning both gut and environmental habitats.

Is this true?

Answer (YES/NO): YES